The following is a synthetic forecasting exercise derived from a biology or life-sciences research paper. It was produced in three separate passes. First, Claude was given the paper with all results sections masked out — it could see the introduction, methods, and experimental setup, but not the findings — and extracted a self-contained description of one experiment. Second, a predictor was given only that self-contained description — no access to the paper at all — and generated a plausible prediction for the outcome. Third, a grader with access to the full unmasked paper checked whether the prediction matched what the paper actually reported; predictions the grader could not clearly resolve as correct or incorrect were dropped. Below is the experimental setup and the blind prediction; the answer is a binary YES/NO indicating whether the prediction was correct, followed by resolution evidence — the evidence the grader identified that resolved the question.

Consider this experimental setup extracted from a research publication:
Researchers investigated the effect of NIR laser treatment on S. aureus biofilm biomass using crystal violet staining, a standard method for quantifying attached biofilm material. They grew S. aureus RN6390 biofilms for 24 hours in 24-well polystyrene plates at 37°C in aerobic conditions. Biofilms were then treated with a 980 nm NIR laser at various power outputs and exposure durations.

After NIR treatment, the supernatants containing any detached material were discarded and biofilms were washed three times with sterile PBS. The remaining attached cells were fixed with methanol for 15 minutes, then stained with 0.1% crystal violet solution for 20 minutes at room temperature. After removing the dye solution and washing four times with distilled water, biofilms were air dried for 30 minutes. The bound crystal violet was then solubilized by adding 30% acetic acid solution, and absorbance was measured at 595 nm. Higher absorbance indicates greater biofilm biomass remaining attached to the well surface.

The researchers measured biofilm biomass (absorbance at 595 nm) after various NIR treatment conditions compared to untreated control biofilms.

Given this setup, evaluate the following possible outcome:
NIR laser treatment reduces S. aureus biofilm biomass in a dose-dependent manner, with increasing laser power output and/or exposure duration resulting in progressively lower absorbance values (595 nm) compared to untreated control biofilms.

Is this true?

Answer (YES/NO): NO